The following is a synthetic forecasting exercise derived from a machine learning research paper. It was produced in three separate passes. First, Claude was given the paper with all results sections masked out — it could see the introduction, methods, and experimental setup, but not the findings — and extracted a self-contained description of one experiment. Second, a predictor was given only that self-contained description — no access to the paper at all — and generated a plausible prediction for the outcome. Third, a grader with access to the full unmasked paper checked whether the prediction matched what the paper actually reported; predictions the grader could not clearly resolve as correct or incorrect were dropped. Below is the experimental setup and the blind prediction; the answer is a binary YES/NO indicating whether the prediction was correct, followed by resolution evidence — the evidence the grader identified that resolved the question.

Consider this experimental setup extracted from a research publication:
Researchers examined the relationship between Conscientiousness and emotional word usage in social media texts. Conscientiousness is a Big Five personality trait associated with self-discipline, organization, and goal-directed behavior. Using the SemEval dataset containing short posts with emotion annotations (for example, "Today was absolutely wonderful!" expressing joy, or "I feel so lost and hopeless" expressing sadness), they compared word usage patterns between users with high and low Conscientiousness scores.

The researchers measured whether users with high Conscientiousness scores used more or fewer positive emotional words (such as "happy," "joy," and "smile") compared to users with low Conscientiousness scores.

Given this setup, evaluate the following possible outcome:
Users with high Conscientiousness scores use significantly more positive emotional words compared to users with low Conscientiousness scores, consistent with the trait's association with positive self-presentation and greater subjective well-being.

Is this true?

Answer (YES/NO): YES